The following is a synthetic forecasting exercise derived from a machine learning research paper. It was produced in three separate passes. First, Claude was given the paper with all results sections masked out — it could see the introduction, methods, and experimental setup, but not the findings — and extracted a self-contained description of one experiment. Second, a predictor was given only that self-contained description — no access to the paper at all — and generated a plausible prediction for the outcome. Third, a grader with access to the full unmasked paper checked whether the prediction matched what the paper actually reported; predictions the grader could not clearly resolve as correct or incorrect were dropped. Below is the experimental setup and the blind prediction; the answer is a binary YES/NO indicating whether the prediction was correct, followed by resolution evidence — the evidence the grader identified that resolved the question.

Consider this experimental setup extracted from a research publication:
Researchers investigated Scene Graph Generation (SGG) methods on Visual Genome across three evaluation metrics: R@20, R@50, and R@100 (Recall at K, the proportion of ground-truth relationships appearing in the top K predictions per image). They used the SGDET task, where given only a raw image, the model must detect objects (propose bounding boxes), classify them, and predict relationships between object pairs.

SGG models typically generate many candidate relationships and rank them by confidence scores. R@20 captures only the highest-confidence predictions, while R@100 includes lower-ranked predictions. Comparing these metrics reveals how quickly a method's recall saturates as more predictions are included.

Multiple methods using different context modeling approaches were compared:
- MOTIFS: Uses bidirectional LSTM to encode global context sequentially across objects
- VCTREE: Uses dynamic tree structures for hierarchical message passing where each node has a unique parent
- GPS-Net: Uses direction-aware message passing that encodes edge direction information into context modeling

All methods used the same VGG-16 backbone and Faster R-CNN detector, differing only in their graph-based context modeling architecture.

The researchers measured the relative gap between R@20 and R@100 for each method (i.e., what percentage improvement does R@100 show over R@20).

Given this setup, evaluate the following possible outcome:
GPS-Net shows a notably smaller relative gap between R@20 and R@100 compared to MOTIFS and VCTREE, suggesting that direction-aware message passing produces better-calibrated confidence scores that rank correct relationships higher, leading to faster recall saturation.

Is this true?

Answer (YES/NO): NO